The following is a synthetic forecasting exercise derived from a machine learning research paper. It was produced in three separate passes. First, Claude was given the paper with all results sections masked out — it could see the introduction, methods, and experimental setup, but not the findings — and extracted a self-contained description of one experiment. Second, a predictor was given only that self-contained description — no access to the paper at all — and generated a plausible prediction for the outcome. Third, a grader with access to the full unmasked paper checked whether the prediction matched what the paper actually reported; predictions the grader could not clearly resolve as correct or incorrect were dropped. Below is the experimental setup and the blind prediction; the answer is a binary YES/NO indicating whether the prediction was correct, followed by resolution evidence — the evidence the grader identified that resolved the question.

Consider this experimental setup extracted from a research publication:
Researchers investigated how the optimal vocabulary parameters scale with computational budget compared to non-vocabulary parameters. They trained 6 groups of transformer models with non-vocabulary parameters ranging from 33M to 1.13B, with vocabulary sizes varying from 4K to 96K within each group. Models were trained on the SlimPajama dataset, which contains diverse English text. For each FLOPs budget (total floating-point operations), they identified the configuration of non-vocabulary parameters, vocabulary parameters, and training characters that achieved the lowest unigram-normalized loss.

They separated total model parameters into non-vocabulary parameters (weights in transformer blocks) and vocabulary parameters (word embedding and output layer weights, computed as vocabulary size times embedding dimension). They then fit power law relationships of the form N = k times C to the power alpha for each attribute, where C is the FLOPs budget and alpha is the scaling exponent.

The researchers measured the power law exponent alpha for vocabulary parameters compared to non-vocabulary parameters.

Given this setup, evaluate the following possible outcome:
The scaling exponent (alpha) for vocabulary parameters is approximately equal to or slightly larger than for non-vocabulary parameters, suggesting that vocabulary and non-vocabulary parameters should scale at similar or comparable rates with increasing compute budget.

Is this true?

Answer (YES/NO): NO